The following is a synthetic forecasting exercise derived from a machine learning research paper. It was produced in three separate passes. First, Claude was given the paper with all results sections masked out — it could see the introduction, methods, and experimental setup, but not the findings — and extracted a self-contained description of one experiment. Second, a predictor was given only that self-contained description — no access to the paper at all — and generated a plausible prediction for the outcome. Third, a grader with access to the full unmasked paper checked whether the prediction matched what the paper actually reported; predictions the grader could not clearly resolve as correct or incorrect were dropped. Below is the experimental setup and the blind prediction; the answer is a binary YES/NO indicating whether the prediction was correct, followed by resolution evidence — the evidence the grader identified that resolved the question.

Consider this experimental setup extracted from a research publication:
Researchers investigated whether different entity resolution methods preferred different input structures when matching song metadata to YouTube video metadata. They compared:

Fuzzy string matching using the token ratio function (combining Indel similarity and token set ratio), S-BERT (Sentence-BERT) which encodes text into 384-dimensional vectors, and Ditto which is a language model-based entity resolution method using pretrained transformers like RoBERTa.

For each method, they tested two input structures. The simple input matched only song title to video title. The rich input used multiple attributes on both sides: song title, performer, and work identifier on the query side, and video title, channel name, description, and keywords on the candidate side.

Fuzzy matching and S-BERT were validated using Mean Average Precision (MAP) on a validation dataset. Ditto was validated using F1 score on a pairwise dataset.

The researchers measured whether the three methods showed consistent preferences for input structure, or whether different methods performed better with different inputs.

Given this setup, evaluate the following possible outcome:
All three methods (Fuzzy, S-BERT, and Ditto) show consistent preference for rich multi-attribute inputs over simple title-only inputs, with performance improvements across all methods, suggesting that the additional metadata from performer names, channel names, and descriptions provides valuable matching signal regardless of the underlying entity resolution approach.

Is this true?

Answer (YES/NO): NO